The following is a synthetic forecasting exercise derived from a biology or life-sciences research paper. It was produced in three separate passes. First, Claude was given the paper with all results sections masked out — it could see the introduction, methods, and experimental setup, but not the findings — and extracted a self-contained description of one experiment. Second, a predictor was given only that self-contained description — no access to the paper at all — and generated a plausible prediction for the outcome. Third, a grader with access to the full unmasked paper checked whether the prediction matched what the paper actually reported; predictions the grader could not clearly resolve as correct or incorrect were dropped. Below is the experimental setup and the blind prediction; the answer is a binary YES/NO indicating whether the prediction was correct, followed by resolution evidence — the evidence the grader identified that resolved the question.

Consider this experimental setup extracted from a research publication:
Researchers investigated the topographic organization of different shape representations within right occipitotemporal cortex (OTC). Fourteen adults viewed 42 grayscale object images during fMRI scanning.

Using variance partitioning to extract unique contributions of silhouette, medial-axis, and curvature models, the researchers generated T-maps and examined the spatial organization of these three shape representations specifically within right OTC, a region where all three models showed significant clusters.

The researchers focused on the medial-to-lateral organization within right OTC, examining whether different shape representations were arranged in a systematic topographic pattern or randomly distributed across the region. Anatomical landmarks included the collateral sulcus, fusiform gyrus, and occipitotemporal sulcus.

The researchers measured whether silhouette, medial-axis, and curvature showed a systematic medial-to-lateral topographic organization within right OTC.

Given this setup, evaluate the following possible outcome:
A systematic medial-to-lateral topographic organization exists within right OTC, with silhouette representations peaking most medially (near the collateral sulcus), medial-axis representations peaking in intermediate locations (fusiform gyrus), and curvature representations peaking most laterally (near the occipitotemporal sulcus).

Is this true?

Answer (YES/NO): YES